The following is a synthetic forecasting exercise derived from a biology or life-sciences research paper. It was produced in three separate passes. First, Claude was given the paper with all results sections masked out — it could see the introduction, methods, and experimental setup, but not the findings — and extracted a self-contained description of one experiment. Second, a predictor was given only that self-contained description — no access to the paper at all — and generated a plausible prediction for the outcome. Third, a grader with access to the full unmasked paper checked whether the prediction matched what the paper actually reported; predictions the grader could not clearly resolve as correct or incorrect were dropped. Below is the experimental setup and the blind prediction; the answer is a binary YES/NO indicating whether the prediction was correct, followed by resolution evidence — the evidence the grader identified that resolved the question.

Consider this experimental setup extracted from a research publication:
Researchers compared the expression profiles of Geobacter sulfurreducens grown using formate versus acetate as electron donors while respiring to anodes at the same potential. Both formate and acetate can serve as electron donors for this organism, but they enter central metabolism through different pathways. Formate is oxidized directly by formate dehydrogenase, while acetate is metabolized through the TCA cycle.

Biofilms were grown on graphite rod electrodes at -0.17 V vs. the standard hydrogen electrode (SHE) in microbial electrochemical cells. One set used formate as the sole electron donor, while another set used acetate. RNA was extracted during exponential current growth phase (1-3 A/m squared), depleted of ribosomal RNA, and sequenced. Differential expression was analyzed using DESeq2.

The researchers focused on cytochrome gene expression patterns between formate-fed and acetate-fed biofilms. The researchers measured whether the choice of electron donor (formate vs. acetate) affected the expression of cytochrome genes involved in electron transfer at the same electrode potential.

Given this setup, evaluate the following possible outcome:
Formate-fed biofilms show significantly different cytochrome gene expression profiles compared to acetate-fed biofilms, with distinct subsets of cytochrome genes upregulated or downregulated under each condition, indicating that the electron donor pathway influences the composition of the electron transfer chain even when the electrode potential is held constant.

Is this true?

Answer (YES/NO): YES